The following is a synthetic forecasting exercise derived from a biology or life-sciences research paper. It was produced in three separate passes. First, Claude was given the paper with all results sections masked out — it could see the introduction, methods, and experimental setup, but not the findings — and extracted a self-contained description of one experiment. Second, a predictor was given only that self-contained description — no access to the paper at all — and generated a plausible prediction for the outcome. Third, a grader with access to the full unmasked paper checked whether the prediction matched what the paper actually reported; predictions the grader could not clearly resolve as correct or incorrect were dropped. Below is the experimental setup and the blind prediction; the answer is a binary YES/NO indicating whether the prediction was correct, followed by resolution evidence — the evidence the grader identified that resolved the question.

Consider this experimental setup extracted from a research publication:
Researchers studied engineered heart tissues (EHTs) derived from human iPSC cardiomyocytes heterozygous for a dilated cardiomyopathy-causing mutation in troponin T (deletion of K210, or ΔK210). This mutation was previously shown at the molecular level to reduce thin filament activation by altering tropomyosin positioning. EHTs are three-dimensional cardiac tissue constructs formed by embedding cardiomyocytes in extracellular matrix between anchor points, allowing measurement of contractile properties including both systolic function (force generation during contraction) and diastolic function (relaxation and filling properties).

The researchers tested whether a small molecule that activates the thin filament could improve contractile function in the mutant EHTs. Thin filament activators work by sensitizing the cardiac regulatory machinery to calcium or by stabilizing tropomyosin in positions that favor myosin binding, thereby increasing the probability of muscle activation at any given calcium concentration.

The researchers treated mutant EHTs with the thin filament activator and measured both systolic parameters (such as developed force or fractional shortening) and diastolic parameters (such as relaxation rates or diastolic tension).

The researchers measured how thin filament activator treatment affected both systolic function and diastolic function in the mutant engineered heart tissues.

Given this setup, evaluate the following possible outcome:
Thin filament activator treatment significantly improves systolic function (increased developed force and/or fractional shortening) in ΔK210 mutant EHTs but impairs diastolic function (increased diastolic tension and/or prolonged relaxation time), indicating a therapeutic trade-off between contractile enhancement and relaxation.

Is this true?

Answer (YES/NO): YES